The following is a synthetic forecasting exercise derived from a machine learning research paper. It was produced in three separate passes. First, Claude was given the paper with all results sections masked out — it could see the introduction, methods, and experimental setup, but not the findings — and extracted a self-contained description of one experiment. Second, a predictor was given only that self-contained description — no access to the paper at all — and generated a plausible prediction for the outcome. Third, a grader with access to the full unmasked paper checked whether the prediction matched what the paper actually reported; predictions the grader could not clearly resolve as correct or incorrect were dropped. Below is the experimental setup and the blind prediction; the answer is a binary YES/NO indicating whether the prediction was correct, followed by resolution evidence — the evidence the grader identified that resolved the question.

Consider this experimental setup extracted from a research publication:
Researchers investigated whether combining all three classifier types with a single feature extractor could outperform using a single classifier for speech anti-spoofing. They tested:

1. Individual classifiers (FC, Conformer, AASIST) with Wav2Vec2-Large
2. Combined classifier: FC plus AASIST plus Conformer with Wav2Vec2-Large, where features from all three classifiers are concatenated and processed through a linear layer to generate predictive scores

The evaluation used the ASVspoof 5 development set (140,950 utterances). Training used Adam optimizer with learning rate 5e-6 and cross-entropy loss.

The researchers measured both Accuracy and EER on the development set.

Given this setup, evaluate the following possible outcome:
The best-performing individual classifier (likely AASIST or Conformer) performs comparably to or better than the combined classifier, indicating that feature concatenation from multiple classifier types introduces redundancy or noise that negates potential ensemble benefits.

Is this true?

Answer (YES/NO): YES